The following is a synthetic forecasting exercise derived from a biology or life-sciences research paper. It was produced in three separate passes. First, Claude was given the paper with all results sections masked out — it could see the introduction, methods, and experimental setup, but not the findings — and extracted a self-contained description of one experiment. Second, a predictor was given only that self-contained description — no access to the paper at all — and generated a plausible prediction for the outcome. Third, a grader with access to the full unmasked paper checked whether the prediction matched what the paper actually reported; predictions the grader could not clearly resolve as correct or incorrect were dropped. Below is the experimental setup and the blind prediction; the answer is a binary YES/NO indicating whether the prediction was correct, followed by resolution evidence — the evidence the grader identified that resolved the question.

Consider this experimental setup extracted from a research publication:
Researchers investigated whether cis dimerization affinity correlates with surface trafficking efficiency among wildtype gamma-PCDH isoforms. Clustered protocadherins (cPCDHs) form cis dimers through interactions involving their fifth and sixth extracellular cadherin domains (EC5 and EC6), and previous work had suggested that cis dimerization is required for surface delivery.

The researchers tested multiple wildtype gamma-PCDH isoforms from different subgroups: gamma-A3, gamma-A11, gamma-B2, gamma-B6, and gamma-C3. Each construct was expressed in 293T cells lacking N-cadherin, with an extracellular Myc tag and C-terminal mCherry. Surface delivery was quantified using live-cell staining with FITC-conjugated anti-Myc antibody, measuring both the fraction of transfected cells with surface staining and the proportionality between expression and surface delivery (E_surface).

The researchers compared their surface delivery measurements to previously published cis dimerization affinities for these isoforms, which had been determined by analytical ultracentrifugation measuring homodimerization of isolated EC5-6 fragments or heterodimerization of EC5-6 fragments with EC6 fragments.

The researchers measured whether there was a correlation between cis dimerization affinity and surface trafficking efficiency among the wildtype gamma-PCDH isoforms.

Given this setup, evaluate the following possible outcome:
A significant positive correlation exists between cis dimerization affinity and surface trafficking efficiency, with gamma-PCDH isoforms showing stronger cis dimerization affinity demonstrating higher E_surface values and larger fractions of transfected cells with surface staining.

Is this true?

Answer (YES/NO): NO